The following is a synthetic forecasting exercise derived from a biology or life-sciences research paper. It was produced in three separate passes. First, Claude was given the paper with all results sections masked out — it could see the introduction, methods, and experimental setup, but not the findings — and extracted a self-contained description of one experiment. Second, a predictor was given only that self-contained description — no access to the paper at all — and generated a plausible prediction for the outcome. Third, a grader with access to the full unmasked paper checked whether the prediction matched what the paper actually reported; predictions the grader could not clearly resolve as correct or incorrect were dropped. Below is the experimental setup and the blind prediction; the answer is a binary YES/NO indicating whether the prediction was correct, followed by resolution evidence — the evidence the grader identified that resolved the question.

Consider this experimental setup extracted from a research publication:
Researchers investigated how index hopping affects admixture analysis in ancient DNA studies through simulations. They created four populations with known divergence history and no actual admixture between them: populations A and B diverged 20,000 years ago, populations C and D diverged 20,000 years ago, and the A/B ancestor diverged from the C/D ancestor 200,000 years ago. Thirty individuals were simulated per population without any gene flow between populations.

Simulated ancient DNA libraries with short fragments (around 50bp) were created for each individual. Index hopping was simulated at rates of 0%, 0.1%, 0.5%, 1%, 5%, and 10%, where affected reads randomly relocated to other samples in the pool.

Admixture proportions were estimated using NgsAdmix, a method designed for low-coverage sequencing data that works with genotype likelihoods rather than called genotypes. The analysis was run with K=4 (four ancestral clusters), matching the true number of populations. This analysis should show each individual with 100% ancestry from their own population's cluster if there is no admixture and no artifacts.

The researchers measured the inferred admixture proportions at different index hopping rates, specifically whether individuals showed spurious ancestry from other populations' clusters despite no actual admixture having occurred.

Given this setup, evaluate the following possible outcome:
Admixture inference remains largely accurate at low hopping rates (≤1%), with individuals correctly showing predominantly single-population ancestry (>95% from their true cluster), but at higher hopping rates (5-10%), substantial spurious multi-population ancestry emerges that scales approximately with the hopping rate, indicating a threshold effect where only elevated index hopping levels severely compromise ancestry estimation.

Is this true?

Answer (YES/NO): NO